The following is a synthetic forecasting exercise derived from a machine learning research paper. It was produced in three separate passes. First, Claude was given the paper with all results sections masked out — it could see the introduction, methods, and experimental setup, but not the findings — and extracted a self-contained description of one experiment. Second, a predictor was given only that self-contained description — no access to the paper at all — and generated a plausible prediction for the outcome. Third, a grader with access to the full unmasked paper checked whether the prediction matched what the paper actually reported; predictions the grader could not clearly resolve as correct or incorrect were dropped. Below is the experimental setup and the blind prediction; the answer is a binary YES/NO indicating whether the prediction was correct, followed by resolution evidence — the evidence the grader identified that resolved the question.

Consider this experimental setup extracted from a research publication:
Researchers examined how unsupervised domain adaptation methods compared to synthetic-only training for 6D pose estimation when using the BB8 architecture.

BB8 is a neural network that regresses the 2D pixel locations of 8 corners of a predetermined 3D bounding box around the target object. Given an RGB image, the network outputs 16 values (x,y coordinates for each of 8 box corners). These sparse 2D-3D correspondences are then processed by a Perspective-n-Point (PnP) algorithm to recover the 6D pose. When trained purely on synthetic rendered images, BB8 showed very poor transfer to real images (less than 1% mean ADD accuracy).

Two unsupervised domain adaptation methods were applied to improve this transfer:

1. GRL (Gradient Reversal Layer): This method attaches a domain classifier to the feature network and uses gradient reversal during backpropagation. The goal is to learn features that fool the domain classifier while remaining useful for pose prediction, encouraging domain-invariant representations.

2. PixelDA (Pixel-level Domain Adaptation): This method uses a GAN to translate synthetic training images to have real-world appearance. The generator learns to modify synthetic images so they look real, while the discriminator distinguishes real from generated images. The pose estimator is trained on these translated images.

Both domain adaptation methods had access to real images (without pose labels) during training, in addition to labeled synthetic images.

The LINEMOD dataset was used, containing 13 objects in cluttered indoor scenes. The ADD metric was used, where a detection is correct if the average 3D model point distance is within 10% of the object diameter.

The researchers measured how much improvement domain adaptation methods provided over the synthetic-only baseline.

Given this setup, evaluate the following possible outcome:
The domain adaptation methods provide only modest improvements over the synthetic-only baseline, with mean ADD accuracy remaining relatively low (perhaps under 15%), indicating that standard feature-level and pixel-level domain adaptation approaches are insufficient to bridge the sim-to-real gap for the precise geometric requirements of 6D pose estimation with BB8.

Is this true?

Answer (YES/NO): YES